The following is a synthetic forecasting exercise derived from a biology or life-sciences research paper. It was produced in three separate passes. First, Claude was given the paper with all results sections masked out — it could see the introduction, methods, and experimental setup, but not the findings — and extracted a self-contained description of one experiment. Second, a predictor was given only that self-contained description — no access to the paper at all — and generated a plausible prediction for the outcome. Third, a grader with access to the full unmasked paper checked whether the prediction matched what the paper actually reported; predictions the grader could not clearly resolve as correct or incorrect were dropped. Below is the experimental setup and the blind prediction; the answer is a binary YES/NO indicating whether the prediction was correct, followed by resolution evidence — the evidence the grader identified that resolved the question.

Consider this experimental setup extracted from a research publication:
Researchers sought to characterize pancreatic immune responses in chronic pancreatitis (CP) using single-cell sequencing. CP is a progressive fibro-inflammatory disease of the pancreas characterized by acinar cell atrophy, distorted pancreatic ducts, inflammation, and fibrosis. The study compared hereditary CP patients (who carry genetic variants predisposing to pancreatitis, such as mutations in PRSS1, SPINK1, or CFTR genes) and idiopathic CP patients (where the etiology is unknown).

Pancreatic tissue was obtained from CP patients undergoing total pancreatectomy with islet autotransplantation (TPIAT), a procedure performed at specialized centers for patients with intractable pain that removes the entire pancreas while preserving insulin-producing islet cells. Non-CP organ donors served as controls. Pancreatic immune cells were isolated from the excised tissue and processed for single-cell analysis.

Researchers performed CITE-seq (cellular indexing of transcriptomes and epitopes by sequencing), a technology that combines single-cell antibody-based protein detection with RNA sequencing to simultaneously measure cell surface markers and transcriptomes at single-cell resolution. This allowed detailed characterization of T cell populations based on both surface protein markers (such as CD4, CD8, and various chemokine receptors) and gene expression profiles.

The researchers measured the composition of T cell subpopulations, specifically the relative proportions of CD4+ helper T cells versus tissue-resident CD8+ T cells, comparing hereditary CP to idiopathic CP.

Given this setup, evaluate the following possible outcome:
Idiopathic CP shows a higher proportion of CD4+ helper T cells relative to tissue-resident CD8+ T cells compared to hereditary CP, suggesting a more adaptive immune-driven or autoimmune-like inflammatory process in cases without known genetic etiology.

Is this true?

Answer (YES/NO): NO